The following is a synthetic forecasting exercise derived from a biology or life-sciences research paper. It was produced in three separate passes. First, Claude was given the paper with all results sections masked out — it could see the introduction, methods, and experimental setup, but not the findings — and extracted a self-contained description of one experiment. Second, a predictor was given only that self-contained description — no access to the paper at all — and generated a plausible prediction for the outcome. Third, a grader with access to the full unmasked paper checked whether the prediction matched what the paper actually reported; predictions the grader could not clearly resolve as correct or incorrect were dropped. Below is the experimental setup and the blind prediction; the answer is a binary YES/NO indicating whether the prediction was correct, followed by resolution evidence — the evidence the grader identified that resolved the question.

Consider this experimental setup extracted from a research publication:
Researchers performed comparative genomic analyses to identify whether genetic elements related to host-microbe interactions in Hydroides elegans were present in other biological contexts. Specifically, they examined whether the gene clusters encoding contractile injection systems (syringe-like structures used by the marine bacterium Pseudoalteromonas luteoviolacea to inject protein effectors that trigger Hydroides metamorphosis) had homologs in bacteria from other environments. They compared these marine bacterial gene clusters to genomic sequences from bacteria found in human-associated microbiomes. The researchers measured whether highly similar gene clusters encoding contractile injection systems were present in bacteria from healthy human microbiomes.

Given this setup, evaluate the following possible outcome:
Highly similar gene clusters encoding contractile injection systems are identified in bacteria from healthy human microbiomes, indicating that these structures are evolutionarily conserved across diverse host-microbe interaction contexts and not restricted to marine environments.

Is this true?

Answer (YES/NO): YES